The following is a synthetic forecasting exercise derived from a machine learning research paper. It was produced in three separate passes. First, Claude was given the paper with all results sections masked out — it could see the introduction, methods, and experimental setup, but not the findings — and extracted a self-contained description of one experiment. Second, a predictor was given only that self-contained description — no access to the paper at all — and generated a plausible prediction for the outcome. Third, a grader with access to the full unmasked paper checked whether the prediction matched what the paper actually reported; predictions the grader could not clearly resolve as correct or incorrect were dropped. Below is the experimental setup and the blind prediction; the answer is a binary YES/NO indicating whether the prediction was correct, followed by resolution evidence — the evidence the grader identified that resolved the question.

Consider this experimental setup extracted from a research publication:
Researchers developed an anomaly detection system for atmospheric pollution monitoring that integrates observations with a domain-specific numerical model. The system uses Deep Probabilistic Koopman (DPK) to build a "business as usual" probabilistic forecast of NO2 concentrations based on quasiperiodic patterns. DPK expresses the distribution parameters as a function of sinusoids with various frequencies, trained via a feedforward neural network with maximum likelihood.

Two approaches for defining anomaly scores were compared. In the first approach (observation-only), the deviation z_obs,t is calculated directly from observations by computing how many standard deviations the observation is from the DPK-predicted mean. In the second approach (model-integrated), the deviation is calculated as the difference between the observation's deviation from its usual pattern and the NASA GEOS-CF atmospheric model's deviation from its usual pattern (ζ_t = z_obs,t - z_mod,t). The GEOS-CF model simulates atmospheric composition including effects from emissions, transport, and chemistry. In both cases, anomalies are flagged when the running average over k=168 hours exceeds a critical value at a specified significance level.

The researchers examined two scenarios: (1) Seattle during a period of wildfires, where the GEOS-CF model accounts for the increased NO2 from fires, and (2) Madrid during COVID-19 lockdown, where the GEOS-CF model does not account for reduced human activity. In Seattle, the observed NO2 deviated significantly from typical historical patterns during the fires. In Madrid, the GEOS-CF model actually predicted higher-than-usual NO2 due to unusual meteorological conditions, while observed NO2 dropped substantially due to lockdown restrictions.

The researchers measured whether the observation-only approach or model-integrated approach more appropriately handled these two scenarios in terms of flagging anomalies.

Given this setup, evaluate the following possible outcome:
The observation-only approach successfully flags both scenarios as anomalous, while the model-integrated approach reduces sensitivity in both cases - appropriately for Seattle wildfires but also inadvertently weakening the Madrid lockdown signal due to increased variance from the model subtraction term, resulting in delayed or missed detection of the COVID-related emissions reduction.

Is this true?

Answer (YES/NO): NO